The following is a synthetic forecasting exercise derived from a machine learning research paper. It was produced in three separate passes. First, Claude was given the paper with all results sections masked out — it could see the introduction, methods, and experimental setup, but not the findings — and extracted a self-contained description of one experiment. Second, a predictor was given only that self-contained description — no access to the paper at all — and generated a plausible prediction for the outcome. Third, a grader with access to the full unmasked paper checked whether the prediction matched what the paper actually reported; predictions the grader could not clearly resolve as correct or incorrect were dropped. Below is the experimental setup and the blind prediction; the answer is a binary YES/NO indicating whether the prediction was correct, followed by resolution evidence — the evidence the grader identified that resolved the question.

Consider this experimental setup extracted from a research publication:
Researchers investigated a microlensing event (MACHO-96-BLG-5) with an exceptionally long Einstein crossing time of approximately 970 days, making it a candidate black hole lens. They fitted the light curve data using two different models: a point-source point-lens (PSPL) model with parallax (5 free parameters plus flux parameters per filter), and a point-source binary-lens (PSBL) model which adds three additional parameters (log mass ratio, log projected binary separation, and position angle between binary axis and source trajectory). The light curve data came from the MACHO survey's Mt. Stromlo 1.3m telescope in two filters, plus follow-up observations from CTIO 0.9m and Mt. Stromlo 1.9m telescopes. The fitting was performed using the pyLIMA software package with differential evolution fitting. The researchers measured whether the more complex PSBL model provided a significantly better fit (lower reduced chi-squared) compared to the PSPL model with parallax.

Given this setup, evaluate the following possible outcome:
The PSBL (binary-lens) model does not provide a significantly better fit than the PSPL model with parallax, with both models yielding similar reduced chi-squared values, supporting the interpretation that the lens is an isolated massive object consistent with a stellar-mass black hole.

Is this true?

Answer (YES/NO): YES